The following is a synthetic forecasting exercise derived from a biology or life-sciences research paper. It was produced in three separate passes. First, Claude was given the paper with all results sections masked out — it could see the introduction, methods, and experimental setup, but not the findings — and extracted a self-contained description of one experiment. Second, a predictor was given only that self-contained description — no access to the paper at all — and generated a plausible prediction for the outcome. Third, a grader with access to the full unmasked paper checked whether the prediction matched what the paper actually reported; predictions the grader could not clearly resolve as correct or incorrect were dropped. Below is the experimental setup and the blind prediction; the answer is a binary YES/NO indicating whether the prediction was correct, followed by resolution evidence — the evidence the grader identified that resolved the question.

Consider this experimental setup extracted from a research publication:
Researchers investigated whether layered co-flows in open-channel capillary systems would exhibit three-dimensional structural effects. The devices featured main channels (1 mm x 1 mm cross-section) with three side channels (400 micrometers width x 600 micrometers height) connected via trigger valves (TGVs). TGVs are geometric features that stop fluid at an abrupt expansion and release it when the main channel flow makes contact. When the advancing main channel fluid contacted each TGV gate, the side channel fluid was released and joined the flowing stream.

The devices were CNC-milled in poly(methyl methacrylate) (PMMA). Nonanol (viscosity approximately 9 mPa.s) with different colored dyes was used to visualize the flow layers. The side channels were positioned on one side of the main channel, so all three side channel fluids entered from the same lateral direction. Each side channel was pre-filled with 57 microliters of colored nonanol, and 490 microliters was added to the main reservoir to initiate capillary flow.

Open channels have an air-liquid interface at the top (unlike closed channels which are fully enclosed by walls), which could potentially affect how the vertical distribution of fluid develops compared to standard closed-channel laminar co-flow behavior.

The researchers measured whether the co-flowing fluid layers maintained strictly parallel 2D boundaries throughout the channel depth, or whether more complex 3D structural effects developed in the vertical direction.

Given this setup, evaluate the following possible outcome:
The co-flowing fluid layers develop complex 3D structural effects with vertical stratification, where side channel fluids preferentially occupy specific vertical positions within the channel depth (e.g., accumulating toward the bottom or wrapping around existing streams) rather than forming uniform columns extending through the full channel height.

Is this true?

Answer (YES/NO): YES